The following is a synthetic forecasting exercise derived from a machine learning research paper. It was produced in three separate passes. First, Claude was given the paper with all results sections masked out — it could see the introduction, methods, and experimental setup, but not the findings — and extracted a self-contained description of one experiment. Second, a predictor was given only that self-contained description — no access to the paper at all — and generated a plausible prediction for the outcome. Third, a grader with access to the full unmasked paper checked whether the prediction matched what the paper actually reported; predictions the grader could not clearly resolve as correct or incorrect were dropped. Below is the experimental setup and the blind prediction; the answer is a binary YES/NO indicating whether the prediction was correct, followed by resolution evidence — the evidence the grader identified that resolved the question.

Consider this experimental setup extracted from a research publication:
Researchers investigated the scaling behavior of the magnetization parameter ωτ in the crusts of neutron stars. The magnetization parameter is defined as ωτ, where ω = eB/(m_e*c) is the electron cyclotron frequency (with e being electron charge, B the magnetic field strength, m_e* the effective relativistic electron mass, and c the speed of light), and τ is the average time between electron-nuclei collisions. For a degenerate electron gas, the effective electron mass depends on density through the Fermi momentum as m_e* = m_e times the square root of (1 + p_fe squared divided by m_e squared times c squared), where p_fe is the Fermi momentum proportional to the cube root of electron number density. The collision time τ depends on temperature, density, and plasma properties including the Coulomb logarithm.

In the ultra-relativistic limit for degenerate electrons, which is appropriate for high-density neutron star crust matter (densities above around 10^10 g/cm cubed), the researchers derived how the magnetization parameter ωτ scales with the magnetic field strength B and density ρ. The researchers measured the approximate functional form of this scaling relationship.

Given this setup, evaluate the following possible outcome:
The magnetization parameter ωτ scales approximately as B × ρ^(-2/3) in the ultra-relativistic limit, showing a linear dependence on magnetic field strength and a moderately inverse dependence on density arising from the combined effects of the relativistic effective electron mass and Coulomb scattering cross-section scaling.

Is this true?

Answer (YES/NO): YES